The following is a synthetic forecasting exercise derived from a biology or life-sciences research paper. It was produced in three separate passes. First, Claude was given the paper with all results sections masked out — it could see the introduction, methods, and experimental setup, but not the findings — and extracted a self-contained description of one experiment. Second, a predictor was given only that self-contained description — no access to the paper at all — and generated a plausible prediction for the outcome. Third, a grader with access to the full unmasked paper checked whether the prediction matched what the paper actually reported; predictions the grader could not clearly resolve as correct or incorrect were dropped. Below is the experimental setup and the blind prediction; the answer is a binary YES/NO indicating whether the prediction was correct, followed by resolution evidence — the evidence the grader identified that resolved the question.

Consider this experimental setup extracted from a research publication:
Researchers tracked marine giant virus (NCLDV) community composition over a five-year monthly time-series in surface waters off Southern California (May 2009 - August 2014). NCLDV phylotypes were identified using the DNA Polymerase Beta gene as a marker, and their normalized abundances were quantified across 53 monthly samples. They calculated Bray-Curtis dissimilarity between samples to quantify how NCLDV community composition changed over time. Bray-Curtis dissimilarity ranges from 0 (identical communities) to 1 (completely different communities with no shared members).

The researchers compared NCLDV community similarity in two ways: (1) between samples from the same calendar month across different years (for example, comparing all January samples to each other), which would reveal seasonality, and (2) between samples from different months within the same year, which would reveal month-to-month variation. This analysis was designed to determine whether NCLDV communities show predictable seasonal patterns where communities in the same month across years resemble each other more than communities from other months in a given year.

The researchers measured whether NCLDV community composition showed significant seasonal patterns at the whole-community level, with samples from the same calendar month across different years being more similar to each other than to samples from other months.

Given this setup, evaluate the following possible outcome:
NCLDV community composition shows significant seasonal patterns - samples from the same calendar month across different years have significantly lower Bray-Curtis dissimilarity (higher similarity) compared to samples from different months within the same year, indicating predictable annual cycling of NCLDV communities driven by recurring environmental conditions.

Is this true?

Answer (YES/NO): YES